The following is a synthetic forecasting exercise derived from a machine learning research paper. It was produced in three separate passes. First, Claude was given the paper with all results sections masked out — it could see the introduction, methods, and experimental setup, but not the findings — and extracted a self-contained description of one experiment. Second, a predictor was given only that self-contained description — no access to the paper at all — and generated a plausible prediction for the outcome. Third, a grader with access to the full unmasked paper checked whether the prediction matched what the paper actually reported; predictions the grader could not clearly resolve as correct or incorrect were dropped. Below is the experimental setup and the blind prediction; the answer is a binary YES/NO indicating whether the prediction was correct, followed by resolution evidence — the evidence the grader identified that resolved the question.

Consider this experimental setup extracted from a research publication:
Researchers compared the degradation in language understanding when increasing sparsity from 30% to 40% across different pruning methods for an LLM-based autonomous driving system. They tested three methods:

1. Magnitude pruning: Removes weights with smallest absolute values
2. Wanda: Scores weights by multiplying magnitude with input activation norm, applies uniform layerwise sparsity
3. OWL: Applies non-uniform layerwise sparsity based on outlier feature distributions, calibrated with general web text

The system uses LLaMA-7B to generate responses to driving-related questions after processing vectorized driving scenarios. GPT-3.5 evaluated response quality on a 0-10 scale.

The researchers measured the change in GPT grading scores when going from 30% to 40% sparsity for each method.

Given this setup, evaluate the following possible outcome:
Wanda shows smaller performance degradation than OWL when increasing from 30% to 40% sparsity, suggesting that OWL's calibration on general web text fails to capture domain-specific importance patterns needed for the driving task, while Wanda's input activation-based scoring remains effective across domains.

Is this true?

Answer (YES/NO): NO